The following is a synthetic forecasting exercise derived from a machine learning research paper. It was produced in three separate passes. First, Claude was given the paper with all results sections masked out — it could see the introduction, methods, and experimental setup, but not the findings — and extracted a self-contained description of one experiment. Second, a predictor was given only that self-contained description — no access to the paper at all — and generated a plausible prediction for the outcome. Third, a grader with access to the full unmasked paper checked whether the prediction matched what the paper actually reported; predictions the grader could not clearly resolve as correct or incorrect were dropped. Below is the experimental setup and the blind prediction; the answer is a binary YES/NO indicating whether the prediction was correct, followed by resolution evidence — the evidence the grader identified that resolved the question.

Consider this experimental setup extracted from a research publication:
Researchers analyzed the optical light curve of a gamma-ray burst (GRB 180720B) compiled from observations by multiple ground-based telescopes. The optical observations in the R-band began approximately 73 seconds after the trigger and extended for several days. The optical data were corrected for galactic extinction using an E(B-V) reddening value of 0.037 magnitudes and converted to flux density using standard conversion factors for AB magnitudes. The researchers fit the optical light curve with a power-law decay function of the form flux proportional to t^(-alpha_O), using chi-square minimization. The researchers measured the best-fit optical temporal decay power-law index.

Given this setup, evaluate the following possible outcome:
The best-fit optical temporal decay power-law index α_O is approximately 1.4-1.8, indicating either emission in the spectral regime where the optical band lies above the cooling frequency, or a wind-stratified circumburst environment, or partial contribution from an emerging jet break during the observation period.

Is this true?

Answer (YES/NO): NO